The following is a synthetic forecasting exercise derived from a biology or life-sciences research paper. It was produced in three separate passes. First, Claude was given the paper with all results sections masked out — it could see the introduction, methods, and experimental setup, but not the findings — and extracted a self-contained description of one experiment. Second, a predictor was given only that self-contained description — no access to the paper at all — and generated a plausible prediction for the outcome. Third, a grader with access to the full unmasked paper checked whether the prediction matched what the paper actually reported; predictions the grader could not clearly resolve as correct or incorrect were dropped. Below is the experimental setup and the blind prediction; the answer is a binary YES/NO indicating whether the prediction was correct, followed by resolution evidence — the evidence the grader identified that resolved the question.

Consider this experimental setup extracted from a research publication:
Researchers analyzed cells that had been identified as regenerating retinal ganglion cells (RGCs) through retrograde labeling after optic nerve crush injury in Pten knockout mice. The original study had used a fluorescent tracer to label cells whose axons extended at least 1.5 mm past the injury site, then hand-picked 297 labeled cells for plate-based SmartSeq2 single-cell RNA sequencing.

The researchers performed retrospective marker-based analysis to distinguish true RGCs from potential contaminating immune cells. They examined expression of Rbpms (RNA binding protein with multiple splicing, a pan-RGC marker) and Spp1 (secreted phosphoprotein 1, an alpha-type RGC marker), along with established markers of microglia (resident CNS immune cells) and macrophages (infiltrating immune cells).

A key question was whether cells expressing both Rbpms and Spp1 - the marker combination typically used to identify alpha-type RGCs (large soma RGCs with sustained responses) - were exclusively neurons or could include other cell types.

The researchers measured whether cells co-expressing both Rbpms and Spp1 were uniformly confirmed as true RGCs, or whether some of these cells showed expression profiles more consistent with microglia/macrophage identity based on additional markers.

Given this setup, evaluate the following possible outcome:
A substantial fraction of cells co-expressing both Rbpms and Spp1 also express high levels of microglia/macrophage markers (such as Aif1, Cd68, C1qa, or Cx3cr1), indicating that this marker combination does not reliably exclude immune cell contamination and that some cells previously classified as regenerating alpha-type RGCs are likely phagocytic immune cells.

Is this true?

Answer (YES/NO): YES